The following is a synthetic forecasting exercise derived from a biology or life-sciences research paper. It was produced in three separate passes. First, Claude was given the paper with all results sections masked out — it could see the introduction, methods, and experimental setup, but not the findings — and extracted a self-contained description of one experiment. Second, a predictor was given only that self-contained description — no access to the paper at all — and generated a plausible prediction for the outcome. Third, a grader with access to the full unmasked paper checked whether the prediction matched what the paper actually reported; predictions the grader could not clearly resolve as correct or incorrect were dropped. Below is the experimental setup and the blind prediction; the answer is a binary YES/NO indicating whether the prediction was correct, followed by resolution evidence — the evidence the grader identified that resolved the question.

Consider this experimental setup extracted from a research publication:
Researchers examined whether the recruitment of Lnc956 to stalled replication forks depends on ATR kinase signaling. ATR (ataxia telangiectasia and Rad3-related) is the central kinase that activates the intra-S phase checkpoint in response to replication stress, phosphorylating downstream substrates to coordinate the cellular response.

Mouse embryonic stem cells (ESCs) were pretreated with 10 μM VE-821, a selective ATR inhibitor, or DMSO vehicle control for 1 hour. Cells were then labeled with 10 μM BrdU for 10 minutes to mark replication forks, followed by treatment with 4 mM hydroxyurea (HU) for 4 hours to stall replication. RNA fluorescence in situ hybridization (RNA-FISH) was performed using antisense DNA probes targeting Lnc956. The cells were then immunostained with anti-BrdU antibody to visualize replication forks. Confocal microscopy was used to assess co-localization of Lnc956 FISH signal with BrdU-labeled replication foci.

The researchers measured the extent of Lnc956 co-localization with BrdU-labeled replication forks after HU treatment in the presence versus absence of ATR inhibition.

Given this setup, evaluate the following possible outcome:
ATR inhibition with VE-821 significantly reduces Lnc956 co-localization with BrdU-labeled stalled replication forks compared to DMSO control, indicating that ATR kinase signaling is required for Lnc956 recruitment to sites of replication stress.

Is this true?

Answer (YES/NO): YES